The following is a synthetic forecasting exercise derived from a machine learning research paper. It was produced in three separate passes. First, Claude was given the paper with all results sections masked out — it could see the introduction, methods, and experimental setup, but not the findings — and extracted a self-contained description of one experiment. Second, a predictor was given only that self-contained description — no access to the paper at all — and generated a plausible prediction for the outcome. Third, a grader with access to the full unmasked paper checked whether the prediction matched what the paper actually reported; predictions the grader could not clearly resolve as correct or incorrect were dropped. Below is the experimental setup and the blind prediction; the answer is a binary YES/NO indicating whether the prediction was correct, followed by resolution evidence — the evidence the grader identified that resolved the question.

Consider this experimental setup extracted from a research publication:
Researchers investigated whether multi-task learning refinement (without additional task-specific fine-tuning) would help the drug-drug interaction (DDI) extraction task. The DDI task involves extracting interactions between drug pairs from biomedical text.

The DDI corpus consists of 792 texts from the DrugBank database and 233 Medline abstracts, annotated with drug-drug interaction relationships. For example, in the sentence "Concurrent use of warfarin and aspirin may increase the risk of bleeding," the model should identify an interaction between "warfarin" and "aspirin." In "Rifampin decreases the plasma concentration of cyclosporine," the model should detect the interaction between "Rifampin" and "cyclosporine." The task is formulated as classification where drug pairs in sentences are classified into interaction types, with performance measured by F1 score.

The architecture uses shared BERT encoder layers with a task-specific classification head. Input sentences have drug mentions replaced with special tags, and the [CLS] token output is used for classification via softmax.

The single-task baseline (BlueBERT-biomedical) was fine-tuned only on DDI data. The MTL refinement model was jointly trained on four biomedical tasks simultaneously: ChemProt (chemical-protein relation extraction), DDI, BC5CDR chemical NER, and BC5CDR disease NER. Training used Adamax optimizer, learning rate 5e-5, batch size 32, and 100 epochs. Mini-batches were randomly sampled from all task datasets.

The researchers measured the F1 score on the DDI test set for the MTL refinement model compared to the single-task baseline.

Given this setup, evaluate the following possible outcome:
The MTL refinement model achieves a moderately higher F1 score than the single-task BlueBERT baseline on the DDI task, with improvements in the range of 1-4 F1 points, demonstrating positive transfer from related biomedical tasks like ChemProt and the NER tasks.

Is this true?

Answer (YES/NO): NO